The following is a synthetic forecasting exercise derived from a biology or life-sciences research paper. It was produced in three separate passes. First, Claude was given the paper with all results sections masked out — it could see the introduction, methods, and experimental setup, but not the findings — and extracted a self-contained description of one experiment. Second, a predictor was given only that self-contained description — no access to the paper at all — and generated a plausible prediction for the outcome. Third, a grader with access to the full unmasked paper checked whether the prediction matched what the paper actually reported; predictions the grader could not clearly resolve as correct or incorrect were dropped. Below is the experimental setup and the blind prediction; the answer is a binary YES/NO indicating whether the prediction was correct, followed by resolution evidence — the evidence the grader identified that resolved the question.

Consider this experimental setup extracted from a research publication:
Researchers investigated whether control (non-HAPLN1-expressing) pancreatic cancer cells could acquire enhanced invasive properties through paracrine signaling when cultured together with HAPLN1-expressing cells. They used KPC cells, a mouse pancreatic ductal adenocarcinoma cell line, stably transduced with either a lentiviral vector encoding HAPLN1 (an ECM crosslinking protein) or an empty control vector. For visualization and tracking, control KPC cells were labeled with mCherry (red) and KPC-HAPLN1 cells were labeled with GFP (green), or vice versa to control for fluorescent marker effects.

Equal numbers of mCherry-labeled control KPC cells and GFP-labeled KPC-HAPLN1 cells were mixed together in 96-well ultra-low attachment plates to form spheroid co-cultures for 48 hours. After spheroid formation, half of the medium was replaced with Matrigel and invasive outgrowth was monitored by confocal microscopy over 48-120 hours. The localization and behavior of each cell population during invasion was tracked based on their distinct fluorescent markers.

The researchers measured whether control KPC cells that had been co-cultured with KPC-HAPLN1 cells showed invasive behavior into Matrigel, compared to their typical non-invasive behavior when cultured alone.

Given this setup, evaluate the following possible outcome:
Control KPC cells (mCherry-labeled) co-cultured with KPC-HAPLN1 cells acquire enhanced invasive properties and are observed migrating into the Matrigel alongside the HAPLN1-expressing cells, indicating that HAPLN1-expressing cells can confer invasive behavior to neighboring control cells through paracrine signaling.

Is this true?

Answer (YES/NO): YES